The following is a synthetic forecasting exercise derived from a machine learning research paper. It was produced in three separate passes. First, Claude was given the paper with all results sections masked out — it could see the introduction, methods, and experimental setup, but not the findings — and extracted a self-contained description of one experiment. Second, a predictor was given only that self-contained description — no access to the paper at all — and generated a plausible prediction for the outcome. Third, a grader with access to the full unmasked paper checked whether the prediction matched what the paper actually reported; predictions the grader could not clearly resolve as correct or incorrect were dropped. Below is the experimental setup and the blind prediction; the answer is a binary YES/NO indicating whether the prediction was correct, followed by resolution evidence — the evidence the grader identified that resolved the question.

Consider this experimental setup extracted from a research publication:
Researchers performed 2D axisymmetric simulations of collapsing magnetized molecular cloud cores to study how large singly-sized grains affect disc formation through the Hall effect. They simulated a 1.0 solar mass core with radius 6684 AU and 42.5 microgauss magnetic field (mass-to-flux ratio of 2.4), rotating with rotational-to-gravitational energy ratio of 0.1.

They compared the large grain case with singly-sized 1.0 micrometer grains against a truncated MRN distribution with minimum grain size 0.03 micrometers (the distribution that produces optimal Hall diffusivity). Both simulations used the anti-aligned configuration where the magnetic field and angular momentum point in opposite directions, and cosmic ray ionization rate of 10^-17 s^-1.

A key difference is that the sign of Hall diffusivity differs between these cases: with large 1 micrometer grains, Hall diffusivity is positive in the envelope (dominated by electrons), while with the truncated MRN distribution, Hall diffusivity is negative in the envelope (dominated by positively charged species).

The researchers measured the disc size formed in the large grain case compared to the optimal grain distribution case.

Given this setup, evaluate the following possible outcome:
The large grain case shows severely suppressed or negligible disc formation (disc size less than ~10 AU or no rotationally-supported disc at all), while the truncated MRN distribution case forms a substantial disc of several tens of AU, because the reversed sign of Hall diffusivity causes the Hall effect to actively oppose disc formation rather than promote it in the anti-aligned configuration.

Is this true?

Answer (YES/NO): YES